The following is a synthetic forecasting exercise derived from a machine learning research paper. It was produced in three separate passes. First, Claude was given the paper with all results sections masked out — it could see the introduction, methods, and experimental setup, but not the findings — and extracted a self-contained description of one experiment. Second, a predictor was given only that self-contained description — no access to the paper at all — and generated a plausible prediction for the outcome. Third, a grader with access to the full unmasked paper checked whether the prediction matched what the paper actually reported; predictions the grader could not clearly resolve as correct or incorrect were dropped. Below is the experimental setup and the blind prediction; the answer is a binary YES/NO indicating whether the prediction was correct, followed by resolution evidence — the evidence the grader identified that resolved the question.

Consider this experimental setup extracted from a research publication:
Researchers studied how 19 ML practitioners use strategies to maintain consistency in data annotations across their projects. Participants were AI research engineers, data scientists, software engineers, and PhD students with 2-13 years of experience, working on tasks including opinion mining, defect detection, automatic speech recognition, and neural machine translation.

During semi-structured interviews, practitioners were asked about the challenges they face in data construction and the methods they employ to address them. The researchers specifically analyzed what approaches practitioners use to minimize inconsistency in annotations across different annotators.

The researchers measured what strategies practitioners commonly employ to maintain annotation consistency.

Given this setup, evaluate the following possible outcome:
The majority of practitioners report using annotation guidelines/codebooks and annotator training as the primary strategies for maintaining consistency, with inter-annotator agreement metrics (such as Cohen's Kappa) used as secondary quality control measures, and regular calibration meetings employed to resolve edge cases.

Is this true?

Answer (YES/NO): NO